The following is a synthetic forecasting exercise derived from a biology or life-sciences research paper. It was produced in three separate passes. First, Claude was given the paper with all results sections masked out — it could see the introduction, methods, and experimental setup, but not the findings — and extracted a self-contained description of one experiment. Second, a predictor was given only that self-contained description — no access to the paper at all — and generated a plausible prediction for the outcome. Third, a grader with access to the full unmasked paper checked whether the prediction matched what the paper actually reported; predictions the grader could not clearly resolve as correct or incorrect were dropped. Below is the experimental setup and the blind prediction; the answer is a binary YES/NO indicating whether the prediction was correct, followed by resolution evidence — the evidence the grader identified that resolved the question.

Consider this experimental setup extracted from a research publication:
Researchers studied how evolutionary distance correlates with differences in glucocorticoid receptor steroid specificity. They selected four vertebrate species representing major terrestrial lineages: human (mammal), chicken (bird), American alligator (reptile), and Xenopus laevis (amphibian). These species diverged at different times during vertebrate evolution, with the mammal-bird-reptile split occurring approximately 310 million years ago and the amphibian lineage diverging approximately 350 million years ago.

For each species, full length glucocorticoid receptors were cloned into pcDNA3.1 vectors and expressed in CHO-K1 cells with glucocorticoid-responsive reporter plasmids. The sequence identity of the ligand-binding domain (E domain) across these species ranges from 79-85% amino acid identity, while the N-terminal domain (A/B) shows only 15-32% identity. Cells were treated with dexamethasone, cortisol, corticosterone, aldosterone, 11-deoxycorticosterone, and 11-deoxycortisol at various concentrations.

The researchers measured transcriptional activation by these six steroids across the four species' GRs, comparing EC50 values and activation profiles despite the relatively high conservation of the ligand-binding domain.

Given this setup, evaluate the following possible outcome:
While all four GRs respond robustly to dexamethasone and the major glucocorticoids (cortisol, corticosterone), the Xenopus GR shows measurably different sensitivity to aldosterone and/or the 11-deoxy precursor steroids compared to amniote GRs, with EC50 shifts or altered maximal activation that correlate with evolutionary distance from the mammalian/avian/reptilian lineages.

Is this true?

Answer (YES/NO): NO